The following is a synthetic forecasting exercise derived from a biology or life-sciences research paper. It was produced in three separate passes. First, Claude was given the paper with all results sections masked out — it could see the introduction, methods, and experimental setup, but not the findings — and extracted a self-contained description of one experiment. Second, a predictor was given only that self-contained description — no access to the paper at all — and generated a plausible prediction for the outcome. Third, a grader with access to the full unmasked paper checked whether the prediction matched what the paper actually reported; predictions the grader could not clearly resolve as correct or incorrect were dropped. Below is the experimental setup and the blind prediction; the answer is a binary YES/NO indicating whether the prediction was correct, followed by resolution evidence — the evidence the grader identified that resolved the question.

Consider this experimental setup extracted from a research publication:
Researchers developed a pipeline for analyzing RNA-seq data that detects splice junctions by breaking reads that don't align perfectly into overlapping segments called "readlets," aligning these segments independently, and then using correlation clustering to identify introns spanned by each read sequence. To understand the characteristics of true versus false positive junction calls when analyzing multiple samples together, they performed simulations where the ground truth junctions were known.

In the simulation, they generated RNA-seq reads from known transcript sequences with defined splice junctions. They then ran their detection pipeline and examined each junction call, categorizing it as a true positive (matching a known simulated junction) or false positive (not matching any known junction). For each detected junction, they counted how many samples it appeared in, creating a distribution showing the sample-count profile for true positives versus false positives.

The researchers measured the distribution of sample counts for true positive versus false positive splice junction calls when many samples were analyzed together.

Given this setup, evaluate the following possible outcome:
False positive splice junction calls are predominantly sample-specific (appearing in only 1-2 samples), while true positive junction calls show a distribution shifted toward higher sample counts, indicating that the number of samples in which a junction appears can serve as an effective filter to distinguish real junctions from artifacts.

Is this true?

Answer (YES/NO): YES